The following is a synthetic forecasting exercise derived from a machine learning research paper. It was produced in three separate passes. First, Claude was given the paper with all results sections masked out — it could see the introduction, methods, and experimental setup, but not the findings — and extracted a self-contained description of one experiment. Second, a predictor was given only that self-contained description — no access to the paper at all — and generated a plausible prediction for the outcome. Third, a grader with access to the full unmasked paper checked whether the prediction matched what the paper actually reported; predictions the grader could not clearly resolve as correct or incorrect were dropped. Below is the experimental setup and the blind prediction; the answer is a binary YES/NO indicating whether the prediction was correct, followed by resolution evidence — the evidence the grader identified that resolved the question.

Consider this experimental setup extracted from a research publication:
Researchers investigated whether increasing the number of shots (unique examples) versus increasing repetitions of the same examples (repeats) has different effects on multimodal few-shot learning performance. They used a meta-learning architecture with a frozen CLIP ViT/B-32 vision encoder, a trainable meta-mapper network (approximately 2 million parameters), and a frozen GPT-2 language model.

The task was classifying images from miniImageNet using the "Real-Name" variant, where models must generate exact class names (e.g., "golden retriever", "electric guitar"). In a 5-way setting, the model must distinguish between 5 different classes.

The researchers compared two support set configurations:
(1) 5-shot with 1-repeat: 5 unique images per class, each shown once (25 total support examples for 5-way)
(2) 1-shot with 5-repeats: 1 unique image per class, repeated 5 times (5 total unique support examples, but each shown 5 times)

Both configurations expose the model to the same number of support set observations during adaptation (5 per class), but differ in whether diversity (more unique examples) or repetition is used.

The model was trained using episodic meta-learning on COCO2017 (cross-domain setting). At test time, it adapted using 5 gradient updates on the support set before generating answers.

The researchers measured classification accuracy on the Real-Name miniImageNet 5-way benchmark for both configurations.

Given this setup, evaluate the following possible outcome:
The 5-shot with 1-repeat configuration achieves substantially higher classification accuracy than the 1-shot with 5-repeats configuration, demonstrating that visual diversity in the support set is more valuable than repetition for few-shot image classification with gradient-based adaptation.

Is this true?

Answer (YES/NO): YES